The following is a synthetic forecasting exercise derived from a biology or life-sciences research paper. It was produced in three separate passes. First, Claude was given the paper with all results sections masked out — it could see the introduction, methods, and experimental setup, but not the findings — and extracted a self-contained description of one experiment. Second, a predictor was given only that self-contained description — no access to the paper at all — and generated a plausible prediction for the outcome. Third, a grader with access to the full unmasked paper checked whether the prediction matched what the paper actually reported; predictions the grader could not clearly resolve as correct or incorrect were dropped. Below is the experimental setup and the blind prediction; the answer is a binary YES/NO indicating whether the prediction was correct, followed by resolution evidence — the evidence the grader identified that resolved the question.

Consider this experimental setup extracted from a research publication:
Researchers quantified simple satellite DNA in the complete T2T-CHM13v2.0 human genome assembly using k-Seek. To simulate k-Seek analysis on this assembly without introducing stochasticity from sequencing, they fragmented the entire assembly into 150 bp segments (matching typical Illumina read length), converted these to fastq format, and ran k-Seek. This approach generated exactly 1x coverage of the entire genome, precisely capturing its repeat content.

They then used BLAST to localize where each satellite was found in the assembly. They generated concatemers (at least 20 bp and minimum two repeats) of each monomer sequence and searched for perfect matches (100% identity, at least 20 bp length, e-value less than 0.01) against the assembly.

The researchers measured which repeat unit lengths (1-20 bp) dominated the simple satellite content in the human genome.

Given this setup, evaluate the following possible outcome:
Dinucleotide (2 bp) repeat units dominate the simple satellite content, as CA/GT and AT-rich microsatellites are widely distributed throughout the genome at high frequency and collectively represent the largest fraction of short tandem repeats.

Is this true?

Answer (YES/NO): NO